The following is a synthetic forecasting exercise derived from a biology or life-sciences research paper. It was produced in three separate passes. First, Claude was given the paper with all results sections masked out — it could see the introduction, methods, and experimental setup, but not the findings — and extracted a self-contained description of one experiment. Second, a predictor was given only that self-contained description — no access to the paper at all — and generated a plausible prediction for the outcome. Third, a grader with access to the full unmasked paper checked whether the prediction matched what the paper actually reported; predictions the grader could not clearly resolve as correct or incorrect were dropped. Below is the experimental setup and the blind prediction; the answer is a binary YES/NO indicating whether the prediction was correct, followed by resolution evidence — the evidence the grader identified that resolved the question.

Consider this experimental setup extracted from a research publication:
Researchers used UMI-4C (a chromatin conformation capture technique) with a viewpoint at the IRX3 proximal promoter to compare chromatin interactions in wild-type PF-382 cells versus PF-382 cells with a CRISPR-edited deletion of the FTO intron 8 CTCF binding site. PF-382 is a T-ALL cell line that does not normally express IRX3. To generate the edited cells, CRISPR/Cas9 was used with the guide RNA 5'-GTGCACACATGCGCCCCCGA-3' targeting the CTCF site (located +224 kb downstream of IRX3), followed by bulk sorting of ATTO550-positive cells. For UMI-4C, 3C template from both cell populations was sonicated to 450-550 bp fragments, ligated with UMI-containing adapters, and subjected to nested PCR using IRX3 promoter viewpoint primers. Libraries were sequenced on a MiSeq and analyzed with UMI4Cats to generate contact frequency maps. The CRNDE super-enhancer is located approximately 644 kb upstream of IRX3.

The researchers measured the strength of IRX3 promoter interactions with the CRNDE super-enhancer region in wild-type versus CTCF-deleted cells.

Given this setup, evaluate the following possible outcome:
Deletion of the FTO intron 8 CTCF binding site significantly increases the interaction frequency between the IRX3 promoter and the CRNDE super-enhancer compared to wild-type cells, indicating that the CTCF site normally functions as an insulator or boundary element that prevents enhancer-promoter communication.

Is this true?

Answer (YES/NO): YES